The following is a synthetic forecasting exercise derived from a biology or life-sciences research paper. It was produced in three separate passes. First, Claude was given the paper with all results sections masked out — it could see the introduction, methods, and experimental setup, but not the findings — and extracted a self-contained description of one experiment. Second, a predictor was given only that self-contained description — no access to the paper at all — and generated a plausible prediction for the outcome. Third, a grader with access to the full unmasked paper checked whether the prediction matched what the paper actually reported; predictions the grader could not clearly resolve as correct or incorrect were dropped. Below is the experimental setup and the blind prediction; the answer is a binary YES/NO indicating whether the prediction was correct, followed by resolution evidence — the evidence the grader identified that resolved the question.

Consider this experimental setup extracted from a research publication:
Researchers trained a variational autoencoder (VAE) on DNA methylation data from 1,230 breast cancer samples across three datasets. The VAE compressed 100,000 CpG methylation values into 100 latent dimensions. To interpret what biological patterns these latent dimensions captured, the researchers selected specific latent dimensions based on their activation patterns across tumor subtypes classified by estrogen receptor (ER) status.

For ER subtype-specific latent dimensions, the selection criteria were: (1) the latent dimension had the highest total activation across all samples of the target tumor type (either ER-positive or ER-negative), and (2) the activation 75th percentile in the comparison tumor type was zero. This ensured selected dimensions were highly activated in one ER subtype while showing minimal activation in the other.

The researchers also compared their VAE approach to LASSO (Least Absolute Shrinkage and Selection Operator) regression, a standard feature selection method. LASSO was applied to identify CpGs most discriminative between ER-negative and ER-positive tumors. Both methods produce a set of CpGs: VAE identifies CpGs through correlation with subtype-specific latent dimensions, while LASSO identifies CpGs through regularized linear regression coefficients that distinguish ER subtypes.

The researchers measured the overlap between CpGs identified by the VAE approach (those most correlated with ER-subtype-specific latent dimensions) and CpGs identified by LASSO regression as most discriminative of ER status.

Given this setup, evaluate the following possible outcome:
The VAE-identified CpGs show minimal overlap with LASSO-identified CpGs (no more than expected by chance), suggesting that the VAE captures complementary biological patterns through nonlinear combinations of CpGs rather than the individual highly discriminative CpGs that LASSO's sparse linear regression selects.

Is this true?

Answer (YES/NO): YES